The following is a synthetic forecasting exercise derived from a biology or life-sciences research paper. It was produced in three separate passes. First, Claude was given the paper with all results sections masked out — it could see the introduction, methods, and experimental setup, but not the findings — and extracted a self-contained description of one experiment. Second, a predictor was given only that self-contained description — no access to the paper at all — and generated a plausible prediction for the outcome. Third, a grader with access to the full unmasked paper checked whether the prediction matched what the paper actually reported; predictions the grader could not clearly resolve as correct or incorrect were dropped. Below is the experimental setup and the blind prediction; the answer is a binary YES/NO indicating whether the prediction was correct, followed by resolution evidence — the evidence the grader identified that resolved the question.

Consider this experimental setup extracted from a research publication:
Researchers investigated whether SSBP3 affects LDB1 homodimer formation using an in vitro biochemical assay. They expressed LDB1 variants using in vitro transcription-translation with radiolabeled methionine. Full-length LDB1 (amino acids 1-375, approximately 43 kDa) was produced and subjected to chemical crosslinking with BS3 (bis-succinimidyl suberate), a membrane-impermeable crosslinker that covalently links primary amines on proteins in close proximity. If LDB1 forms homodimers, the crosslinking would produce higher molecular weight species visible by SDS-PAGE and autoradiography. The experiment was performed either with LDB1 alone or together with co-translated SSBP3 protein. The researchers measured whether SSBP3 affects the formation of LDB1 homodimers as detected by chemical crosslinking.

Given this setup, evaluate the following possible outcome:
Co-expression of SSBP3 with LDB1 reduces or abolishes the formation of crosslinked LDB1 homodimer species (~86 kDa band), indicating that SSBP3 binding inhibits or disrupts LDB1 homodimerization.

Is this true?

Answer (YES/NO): NO